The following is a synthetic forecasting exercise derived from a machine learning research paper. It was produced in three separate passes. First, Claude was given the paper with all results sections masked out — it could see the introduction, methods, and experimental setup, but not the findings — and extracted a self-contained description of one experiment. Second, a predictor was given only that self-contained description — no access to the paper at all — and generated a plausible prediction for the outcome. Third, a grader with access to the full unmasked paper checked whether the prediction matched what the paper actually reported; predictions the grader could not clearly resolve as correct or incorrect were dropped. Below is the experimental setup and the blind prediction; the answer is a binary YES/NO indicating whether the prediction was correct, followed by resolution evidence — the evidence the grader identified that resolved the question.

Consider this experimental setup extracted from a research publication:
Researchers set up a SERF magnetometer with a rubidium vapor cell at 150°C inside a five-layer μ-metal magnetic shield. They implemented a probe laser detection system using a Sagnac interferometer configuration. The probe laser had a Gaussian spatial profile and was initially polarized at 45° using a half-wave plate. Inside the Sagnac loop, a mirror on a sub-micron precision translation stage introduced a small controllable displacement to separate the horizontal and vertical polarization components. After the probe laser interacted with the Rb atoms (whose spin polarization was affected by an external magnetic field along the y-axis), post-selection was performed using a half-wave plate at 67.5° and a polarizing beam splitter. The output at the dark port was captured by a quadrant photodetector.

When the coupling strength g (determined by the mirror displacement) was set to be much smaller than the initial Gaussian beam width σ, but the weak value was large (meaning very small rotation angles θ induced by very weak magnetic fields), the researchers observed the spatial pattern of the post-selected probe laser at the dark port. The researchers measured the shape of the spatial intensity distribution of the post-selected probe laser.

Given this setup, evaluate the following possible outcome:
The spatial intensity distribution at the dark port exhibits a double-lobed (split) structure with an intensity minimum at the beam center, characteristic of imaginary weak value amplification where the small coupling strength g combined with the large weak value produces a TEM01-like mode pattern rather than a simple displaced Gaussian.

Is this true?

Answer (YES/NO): NO